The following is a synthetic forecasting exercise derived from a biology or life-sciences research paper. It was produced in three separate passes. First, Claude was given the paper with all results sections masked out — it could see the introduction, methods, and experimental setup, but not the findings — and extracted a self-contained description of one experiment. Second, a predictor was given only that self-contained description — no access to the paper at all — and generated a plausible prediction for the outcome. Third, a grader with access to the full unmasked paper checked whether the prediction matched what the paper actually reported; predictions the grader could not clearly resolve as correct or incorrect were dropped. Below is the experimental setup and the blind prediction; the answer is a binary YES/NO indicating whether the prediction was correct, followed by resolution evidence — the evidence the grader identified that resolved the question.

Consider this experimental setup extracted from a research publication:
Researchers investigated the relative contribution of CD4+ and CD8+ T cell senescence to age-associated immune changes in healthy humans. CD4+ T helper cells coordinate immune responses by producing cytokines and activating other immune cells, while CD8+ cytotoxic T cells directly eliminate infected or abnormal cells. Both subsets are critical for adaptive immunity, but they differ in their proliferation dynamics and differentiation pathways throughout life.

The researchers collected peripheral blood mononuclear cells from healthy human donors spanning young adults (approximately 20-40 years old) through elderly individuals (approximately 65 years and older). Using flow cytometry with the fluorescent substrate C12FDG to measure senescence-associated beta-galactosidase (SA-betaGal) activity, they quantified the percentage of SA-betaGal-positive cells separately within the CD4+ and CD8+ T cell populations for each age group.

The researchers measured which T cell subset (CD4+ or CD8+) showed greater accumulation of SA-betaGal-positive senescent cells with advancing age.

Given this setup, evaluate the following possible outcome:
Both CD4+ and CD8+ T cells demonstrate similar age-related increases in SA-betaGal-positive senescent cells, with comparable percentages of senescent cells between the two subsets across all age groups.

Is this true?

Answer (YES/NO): NO